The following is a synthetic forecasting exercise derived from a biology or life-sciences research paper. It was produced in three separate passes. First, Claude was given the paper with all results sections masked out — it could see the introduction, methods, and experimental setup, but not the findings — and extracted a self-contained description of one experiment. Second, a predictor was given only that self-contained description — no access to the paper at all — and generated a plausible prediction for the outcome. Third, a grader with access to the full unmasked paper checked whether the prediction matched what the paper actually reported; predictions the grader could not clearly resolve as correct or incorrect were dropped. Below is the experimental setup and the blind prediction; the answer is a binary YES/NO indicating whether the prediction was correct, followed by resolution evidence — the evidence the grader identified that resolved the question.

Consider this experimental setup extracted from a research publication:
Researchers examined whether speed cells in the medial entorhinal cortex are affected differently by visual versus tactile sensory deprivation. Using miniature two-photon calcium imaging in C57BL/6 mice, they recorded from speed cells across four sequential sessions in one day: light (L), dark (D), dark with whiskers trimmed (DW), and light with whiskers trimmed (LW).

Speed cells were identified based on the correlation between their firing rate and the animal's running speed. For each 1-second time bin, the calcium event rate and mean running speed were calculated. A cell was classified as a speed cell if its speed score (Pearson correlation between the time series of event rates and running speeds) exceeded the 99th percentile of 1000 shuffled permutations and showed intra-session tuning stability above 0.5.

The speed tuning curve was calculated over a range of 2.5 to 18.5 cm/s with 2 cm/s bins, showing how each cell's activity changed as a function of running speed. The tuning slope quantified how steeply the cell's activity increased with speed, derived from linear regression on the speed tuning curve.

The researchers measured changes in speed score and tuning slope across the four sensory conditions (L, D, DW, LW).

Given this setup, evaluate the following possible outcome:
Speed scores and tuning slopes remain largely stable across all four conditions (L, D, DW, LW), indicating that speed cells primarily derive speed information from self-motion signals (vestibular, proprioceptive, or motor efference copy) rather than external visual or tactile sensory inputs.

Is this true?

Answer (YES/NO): NO